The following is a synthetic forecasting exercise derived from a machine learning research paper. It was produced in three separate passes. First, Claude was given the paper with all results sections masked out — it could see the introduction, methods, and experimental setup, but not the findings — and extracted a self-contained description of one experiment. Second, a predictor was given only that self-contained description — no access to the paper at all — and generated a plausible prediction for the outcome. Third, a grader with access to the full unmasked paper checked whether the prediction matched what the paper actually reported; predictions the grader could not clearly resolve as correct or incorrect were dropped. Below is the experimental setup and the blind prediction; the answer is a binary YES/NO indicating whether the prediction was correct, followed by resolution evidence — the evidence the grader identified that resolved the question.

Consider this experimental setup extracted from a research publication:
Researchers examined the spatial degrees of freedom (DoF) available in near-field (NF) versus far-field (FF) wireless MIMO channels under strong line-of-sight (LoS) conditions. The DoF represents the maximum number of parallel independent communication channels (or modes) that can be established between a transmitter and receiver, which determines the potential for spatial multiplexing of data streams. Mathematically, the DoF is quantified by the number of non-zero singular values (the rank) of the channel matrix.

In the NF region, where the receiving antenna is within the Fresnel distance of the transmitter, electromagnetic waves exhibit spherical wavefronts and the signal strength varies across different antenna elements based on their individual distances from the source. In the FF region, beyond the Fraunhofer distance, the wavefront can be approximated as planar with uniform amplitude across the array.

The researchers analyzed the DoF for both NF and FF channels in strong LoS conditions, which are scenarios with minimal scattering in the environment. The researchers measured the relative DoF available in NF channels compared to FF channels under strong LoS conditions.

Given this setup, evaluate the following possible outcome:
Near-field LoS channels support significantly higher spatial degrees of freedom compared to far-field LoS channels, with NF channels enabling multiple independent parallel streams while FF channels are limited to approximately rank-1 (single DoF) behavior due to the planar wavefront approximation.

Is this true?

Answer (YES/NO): YES